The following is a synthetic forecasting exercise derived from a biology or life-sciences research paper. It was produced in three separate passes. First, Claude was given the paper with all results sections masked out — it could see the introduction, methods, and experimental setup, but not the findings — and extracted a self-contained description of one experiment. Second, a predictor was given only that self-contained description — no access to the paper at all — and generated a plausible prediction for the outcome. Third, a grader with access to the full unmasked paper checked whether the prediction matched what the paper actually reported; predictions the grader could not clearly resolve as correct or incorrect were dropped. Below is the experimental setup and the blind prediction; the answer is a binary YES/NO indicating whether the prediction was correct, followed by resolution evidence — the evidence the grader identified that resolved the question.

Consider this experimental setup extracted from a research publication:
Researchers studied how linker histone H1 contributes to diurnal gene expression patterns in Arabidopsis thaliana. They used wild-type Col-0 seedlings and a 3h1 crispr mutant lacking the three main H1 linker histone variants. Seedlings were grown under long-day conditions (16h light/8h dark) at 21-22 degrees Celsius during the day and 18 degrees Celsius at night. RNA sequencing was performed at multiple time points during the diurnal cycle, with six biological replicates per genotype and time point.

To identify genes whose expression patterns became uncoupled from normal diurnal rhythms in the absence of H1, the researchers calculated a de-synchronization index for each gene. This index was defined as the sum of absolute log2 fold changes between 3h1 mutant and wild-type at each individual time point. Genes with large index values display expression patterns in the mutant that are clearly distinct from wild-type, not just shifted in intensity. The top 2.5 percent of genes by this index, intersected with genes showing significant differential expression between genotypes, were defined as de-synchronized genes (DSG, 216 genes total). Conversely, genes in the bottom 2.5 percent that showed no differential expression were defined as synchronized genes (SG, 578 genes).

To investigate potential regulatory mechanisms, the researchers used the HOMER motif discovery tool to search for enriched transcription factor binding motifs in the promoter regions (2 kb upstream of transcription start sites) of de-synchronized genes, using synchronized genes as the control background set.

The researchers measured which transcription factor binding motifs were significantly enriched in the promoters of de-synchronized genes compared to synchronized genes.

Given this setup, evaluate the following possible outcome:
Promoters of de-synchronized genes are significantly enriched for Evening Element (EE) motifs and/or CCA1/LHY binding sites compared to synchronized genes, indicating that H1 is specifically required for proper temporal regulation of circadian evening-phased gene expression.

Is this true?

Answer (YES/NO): NO